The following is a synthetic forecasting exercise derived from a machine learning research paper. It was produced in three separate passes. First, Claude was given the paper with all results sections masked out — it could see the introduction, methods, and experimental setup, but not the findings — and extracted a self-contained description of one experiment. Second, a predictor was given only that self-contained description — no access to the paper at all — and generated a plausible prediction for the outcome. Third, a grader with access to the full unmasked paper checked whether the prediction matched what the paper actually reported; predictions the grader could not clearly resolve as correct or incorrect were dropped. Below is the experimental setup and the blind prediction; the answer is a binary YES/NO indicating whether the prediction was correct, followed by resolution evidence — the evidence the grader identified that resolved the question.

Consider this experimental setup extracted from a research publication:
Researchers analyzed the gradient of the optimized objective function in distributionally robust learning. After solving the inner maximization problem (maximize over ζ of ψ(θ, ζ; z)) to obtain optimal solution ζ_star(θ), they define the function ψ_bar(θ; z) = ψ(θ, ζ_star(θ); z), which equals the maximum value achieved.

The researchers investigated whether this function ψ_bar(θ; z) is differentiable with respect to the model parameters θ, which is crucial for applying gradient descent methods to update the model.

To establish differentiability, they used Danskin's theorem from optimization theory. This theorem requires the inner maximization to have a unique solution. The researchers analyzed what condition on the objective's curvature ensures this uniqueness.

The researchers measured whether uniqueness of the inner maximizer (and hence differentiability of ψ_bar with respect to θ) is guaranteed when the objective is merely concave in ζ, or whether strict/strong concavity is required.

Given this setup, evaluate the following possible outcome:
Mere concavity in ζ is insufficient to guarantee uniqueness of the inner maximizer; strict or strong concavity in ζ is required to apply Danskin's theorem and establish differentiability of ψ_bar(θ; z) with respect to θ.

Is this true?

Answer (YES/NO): YES